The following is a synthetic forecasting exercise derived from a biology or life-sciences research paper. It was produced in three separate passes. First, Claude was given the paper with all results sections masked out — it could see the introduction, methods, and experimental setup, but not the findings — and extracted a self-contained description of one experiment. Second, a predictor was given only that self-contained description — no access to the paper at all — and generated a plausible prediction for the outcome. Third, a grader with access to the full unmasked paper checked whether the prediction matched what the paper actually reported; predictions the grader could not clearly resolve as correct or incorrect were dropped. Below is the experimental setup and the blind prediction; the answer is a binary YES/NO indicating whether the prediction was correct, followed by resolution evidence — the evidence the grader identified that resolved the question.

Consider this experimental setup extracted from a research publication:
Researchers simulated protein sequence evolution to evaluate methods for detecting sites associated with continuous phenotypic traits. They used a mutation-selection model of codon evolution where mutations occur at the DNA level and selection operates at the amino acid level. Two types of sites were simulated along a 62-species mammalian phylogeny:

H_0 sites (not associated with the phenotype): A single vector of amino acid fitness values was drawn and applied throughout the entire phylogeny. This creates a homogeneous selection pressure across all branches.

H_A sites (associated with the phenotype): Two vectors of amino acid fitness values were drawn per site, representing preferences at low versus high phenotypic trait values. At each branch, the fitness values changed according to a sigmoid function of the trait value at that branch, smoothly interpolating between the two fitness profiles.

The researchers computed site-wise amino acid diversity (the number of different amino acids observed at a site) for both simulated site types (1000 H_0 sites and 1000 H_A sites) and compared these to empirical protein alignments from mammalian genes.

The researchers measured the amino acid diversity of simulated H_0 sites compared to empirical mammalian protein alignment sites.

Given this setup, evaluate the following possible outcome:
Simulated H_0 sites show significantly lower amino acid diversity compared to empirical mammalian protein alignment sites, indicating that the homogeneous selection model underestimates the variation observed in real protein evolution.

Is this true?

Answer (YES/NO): NO